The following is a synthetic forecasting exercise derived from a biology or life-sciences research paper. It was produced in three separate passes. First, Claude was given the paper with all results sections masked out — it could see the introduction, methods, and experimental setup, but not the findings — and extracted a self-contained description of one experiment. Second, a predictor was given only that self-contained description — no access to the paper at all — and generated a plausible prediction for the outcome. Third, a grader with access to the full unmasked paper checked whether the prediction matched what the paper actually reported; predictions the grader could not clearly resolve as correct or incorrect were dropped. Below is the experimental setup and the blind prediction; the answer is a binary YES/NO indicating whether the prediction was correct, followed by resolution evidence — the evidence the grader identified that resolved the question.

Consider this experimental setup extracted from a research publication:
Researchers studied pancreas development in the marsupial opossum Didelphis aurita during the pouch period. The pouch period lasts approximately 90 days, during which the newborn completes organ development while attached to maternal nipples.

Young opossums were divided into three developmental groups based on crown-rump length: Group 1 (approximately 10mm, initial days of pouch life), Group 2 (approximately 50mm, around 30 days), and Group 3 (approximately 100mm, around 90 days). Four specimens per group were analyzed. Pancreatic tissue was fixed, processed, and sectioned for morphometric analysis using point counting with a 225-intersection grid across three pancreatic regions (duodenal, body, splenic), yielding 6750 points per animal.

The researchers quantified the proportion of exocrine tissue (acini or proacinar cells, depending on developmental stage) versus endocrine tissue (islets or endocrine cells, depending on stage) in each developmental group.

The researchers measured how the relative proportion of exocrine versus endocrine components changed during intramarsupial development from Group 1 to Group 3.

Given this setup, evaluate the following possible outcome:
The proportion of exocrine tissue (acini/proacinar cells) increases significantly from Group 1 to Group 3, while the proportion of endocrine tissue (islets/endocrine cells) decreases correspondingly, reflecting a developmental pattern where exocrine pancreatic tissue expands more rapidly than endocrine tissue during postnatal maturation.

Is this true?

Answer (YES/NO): YES